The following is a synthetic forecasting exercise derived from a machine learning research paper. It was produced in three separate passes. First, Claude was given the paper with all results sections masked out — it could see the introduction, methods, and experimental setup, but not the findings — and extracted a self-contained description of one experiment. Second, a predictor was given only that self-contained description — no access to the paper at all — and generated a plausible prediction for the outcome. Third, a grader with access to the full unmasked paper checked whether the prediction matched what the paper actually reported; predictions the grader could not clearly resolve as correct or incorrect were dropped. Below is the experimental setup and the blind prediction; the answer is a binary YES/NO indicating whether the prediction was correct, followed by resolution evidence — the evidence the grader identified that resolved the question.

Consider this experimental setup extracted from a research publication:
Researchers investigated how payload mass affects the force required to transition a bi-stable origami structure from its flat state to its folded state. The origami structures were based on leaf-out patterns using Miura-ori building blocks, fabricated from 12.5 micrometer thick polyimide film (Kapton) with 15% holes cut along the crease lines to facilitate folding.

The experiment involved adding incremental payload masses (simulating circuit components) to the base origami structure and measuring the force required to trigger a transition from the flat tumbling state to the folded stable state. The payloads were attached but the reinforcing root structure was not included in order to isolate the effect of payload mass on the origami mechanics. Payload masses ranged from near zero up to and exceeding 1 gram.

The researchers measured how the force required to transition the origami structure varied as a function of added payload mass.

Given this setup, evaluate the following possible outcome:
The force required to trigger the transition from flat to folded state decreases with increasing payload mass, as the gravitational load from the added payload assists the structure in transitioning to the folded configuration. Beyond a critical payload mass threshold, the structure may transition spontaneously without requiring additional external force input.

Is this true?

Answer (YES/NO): YES